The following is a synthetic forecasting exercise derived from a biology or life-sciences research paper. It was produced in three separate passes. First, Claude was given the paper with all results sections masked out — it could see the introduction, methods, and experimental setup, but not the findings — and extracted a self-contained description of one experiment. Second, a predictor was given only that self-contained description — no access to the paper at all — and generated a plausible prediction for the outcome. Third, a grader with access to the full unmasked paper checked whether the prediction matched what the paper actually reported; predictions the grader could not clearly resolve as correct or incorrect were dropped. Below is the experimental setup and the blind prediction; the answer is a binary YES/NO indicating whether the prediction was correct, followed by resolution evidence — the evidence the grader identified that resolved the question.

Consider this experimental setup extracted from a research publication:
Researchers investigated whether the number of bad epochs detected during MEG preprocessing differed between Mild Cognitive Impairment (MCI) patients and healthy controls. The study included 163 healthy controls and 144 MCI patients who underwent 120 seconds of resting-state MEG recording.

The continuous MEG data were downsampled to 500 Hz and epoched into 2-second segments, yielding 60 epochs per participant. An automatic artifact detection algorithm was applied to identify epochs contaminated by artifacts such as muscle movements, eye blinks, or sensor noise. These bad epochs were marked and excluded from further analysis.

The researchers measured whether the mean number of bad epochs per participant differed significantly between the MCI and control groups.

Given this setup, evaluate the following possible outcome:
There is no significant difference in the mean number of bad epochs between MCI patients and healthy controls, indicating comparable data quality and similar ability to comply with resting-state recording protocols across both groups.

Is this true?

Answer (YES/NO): YES